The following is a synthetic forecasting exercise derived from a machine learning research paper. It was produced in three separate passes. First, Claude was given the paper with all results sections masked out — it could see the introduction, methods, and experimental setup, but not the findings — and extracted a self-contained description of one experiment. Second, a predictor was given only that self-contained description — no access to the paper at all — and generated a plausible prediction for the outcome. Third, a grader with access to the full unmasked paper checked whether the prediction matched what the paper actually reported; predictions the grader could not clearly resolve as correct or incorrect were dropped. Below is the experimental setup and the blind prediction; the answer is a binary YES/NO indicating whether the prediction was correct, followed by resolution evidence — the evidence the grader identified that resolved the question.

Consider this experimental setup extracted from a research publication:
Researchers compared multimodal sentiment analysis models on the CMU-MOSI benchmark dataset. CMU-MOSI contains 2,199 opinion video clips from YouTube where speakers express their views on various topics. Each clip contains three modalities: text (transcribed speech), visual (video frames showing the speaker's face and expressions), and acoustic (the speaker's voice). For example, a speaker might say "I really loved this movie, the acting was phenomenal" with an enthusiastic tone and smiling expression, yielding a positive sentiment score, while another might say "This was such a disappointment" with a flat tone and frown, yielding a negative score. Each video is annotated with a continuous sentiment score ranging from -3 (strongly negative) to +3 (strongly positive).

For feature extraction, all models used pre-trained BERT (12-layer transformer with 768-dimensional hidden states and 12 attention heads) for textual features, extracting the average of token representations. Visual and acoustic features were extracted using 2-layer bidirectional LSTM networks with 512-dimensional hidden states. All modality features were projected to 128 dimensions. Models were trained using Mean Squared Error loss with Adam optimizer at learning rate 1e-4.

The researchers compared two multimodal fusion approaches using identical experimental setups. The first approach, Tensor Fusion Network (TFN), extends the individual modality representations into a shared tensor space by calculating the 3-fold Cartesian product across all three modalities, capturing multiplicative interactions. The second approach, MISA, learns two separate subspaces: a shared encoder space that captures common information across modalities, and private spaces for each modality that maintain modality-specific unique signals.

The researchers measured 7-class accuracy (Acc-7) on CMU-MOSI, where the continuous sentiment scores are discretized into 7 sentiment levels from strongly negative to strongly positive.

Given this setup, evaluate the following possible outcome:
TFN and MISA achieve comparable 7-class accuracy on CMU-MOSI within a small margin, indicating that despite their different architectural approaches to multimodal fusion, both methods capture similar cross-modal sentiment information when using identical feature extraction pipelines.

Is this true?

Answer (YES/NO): NO